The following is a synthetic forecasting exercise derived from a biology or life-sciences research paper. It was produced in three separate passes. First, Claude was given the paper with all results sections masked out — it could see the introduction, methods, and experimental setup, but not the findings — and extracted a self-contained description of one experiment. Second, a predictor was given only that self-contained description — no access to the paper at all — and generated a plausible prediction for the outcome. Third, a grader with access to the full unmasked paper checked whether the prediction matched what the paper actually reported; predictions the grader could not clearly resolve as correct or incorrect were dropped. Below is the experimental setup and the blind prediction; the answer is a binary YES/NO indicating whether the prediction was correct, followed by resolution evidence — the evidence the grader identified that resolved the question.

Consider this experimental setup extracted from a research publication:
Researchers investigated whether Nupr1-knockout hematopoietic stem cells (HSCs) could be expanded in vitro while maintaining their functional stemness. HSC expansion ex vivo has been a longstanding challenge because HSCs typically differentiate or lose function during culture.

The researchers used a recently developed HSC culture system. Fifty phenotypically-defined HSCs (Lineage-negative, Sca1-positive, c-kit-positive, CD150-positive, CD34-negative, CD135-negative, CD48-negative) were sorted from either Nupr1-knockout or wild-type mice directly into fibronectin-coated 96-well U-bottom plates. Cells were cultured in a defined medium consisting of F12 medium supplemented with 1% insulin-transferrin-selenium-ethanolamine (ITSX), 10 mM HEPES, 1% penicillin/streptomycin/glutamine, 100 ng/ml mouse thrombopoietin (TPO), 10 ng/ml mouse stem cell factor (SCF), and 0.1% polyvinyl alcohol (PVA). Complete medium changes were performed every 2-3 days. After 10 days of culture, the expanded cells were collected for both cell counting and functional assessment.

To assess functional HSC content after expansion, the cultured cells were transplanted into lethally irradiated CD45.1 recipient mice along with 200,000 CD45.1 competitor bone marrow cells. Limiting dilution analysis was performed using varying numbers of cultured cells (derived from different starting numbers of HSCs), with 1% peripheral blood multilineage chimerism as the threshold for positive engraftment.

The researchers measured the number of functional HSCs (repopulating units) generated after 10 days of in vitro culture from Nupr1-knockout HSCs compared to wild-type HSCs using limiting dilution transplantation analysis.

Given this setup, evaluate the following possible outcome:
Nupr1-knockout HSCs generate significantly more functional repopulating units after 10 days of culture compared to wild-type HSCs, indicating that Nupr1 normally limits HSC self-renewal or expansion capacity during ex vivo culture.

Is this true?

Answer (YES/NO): YES